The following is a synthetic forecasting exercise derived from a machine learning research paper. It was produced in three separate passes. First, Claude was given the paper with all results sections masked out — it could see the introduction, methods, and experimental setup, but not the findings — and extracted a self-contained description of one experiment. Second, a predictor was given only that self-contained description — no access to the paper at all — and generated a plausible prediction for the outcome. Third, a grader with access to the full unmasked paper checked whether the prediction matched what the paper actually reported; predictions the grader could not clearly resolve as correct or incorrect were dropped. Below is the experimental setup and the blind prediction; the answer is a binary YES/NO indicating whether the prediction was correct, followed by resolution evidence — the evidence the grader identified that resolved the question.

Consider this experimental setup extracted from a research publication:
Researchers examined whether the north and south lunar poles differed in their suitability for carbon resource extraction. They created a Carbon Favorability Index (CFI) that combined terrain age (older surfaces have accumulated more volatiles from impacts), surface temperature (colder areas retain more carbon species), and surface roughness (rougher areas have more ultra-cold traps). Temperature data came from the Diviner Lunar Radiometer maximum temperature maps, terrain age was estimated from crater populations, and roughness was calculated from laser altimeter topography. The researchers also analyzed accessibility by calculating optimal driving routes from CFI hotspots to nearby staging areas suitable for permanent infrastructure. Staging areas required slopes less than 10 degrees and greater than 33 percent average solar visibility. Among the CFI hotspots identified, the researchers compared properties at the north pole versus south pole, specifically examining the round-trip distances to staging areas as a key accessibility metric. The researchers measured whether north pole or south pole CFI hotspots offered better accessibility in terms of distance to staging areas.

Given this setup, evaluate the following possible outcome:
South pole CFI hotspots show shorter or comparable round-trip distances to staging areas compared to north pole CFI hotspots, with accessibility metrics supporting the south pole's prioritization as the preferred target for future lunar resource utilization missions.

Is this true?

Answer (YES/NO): NO